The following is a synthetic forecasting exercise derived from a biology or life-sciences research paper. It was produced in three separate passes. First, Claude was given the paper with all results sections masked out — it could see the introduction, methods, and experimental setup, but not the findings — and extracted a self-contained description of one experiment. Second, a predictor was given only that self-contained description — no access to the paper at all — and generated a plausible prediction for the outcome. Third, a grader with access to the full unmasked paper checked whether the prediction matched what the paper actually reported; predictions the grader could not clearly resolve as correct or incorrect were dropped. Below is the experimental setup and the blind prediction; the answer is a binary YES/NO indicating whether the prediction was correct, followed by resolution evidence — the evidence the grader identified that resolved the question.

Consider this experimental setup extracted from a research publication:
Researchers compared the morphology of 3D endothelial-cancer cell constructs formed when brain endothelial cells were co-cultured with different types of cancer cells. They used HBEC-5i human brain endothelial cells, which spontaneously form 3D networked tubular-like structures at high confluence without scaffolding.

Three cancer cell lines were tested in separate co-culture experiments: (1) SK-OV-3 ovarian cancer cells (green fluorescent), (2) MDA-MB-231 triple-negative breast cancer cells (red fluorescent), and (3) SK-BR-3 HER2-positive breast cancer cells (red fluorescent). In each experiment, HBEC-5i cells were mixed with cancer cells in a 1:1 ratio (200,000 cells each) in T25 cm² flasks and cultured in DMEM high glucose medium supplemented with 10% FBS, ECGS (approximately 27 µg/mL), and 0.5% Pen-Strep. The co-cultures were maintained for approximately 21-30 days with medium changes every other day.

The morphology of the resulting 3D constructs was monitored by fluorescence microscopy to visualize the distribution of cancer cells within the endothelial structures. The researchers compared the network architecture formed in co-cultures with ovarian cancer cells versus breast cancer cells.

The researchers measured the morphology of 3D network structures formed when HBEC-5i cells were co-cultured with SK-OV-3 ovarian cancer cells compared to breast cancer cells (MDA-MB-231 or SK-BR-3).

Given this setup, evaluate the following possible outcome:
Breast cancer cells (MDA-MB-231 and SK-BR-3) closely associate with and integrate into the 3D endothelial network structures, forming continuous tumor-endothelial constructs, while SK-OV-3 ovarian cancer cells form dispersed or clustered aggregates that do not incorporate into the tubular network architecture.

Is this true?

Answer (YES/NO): NO